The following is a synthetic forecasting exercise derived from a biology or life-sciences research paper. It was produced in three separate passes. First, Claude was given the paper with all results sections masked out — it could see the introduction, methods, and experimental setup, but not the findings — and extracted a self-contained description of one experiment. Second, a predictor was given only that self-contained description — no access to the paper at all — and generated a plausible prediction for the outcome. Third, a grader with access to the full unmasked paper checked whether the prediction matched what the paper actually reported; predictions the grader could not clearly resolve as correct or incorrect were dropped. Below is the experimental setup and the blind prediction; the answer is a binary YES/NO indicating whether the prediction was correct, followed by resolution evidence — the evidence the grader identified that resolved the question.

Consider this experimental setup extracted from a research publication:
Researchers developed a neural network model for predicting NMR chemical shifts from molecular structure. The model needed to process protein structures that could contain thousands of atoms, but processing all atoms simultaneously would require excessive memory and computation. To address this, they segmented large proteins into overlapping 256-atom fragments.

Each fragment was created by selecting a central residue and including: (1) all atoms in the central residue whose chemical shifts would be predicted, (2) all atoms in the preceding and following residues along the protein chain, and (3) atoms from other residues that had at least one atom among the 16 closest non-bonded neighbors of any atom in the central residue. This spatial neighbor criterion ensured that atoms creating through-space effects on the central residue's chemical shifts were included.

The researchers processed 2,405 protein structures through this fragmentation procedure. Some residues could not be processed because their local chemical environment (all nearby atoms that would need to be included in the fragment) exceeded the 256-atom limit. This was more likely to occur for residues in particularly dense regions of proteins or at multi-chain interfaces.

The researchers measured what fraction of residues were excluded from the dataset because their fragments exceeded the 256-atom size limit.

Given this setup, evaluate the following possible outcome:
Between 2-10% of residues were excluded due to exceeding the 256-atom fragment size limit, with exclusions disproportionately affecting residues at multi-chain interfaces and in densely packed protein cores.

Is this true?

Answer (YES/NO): NO